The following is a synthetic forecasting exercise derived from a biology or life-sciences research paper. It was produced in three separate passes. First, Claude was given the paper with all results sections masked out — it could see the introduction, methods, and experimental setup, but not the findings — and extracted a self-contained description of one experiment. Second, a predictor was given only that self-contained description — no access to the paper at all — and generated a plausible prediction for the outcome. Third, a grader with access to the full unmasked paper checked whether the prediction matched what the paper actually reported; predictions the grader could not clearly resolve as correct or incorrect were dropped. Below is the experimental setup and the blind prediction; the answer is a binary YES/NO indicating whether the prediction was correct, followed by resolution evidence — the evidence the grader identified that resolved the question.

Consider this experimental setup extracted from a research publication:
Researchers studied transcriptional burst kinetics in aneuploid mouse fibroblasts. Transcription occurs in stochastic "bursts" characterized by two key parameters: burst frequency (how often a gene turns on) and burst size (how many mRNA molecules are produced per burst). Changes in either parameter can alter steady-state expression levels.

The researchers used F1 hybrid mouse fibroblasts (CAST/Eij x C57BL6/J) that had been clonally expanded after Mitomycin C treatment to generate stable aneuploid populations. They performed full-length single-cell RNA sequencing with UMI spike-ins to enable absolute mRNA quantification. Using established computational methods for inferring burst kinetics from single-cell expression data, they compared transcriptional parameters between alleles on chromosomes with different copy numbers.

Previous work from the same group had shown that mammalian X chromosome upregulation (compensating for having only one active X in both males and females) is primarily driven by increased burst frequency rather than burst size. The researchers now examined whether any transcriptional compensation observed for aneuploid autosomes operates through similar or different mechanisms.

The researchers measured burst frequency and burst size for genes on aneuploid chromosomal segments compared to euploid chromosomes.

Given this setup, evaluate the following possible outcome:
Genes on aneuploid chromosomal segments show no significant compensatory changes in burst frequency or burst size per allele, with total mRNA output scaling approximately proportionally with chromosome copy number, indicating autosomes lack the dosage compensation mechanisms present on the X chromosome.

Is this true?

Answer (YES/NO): NO